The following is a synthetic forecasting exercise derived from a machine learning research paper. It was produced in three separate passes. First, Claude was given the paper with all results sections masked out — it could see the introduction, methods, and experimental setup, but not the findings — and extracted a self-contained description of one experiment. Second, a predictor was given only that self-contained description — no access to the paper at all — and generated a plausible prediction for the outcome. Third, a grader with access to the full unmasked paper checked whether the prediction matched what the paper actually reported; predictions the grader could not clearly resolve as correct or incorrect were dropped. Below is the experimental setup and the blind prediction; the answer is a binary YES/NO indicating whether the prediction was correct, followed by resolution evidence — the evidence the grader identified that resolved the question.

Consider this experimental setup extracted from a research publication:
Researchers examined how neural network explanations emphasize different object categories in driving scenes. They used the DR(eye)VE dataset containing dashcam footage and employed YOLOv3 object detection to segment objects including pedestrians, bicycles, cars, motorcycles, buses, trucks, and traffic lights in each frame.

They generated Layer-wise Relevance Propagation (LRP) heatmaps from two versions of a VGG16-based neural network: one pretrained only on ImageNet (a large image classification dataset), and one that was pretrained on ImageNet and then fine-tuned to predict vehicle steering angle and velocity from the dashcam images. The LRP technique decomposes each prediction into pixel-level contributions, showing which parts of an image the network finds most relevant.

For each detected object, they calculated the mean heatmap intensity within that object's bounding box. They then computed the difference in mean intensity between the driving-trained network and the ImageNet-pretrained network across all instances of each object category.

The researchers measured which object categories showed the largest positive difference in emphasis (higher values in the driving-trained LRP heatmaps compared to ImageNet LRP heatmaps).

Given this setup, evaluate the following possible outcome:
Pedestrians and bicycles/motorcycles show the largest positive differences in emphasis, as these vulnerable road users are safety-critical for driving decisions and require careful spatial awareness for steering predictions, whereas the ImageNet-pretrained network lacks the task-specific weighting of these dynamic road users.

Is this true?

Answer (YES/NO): NO